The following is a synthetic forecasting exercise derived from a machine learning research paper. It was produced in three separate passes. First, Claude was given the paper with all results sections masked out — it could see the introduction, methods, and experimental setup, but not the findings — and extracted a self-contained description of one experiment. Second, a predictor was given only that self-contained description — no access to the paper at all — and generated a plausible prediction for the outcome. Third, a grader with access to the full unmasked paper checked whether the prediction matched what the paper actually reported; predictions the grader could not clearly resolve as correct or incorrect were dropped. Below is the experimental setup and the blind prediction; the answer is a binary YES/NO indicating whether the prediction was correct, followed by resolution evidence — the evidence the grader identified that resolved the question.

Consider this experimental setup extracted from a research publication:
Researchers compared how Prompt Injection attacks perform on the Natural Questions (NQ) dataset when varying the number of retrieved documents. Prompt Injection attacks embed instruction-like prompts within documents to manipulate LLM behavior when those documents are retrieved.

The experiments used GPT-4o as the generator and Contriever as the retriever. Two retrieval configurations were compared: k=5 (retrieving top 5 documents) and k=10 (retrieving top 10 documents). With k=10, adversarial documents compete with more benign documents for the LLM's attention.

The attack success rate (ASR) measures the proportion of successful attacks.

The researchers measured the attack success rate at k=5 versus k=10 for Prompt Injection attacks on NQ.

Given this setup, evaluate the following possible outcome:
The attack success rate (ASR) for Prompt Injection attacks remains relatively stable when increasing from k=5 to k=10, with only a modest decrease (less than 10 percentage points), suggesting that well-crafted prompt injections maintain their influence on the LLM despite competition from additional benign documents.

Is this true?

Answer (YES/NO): YES